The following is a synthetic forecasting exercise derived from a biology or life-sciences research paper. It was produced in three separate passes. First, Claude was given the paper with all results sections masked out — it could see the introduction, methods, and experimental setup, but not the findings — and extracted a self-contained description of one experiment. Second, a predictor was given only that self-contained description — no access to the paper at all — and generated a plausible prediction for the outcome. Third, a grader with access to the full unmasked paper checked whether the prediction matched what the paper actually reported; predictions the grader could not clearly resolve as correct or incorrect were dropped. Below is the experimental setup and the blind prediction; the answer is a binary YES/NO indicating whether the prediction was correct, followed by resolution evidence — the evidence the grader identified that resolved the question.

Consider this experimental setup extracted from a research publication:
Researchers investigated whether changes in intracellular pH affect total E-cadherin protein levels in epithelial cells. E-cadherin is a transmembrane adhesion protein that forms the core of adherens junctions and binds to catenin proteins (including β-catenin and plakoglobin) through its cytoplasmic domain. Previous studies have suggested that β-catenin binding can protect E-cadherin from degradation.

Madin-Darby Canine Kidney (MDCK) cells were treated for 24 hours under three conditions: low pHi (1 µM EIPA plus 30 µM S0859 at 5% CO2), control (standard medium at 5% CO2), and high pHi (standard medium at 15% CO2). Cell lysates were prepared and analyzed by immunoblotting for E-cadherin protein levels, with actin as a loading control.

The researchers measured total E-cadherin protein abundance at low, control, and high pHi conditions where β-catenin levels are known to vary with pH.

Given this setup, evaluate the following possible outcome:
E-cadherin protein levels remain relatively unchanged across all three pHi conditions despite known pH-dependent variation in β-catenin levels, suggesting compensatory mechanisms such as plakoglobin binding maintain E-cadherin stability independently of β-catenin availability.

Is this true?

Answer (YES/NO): YES